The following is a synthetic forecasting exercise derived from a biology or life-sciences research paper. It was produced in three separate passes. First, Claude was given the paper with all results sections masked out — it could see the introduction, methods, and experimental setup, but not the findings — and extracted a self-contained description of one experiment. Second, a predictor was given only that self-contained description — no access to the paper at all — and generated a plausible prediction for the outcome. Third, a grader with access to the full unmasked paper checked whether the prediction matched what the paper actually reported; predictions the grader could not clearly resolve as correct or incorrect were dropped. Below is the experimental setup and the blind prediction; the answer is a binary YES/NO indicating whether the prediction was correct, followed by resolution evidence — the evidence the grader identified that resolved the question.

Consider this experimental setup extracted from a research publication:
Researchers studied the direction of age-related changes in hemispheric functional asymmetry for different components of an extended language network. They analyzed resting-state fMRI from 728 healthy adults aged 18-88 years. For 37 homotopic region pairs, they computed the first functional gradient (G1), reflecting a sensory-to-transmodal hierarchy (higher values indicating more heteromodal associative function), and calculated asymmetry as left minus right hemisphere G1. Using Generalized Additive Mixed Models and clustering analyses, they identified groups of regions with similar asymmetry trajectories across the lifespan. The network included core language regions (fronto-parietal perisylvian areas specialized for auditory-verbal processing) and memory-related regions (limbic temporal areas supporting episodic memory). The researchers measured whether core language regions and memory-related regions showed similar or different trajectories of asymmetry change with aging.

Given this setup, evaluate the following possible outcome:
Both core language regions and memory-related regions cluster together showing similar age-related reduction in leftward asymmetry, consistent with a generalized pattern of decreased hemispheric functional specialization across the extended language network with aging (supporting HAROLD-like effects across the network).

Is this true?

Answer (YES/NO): NO